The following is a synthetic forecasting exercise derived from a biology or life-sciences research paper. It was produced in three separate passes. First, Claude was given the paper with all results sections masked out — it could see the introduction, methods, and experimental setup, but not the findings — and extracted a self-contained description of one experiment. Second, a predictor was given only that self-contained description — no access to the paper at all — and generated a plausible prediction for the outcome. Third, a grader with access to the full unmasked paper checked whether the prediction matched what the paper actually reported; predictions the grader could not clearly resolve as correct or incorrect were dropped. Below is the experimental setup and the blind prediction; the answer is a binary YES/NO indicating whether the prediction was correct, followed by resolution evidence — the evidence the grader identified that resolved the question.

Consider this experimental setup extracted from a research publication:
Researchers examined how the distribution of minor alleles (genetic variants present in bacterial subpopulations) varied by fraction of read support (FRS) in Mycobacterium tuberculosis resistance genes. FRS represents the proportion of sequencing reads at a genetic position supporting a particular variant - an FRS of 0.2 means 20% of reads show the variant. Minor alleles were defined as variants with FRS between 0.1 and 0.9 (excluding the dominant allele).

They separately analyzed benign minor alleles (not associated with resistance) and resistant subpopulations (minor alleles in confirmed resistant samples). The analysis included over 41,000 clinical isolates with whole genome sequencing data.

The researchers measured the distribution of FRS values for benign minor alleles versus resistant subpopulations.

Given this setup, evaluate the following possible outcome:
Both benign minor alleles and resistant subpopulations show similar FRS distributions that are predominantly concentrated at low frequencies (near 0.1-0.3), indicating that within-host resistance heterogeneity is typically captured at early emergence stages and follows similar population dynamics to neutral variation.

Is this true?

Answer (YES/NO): NO